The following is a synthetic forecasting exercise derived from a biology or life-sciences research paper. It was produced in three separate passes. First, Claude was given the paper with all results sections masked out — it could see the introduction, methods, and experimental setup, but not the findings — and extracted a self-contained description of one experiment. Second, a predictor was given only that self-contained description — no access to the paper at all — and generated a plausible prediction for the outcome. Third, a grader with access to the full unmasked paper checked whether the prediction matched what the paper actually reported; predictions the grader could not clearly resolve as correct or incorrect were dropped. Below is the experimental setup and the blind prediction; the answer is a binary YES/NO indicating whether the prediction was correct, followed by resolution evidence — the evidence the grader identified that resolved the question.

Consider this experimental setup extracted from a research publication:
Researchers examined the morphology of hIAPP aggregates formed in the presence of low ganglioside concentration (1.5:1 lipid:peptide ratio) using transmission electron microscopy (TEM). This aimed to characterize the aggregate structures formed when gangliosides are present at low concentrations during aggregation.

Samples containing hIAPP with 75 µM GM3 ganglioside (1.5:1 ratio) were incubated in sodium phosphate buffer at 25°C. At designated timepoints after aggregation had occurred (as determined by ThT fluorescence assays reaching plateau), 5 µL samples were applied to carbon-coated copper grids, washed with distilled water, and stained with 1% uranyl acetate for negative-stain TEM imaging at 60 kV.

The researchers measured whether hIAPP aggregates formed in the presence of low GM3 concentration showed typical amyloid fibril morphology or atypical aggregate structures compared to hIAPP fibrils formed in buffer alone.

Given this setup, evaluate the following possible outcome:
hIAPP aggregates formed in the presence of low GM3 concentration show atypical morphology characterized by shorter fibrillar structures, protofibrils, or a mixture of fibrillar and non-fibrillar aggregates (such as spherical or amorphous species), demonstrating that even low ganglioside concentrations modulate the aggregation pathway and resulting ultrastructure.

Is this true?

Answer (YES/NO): YES